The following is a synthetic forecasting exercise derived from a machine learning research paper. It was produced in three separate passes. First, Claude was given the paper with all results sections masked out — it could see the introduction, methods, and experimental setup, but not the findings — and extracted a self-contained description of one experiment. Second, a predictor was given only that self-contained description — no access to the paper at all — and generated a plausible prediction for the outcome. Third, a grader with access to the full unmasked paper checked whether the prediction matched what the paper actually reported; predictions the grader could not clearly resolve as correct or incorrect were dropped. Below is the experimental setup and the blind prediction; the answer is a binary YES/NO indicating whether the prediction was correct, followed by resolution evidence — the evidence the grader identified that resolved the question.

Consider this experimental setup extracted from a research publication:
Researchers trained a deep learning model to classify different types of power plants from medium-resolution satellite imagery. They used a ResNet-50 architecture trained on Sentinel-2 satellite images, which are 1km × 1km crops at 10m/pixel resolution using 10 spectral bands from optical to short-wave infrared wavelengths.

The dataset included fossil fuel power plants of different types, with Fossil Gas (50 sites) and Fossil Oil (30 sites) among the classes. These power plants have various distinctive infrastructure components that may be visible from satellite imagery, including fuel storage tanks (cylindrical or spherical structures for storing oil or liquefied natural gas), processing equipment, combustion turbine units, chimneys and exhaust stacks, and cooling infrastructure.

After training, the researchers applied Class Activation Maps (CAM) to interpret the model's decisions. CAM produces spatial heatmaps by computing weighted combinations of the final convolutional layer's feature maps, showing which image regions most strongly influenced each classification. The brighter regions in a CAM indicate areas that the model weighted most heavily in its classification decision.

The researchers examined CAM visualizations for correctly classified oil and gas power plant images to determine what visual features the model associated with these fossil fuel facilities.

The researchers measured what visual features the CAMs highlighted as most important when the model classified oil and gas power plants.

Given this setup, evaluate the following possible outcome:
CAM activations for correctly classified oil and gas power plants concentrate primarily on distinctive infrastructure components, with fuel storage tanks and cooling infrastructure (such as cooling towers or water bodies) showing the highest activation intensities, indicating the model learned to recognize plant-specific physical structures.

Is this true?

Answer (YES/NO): NO